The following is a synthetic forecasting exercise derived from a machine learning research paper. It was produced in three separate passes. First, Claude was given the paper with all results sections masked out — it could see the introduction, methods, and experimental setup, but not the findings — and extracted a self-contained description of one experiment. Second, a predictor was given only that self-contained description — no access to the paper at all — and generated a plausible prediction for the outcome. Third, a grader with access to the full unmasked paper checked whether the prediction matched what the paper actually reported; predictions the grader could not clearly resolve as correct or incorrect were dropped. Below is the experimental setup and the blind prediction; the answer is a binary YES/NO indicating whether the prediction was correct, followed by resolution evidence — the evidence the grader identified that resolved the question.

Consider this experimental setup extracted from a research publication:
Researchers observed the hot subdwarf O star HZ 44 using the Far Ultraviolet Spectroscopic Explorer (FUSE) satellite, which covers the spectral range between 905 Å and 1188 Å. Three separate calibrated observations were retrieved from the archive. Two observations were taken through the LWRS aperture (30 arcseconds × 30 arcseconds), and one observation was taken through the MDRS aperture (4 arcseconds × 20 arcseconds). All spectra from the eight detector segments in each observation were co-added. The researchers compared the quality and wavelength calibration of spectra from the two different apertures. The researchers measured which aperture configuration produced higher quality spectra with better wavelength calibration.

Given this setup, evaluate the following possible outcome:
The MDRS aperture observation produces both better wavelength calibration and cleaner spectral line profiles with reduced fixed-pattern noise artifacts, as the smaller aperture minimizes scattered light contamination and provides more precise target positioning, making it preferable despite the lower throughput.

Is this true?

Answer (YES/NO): YES